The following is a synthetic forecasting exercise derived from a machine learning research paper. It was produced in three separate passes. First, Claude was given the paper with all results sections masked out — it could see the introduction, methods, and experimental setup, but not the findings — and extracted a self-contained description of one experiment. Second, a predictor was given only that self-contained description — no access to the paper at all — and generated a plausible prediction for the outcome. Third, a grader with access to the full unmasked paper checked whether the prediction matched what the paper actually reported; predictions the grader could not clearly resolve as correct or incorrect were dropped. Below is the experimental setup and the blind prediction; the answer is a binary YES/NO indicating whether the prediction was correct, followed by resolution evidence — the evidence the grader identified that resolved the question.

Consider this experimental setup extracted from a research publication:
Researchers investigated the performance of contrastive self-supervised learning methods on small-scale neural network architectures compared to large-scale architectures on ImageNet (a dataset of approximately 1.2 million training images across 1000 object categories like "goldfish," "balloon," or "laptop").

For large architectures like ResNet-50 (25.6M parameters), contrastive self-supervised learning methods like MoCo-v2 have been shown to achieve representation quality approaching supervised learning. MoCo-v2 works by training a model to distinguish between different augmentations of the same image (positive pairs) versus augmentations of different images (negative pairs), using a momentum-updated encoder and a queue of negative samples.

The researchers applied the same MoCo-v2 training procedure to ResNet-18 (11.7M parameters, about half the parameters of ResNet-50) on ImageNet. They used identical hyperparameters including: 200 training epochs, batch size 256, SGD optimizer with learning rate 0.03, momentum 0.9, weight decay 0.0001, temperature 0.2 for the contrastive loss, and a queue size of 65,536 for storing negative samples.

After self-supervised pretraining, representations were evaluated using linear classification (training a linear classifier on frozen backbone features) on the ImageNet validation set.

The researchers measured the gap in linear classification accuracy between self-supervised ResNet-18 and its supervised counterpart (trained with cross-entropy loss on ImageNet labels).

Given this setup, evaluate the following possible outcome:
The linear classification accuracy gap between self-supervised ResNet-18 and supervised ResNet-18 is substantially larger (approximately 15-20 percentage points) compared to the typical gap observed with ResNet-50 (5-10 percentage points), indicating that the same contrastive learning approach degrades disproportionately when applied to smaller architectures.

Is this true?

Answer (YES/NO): YES